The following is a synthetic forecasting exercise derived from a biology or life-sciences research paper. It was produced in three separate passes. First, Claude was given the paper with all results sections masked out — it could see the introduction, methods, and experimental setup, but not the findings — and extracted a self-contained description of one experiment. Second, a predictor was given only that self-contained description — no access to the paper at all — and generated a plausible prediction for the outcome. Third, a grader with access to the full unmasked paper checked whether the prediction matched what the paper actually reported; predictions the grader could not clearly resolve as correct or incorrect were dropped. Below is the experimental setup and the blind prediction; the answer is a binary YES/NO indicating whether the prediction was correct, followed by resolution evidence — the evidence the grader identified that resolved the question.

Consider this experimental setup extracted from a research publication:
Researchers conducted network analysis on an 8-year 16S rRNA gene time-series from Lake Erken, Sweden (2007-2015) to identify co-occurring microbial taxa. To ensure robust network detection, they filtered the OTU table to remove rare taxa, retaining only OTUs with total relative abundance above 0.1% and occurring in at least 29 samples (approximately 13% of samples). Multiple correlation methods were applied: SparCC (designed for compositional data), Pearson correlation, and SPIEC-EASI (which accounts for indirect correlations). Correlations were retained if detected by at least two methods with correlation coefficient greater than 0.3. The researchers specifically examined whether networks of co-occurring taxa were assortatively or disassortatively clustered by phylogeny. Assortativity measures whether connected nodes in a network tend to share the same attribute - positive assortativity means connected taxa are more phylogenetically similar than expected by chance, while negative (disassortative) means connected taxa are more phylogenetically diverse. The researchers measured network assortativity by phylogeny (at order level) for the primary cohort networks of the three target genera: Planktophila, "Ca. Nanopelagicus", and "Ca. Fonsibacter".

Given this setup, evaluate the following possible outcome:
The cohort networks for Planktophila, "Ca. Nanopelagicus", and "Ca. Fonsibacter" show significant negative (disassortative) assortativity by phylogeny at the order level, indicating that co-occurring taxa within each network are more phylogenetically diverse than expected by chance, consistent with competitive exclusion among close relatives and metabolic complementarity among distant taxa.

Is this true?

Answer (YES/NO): NO